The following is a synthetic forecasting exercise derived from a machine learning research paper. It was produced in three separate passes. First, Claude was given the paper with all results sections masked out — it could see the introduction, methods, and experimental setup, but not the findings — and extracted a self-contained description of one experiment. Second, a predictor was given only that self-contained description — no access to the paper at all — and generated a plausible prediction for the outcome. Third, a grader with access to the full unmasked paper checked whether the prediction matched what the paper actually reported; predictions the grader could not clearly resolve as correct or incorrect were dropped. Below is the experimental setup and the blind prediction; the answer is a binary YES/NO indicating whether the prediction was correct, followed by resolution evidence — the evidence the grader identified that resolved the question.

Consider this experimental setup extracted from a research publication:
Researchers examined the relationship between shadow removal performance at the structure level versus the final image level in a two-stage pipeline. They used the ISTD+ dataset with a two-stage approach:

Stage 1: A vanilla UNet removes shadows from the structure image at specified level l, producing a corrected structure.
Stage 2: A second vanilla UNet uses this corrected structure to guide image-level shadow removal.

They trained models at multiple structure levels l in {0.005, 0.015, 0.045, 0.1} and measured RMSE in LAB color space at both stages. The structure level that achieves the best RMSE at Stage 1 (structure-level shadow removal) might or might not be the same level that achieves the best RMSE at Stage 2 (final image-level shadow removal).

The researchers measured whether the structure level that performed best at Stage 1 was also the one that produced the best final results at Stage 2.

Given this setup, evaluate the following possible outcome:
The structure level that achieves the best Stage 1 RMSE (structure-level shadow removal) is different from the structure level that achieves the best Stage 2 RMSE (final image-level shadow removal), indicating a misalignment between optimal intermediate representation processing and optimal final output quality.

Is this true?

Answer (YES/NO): YES